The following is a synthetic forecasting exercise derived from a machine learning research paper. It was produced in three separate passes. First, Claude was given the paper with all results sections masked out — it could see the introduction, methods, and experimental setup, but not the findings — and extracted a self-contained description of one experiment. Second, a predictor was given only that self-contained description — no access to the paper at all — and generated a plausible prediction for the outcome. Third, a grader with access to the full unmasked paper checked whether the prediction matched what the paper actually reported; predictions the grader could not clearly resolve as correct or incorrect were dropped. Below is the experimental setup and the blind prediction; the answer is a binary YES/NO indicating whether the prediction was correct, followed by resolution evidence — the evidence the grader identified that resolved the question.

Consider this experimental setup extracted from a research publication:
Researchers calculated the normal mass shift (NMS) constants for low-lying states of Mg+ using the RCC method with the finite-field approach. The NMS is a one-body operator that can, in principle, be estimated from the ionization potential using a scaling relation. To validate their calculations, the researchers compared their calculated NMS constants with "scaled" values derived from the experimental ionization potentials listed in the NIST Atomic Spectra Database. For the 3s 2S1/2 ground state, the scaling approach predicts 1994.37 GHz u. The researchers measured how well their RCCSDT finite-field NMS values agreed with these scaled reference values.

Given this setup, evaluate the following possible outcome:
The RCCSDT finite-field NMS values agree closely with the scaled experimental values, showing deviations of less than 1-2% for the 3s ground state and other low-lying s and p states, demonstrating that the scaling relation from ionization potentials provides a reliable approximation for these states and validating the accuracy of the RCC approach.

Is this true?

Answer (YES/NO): YES